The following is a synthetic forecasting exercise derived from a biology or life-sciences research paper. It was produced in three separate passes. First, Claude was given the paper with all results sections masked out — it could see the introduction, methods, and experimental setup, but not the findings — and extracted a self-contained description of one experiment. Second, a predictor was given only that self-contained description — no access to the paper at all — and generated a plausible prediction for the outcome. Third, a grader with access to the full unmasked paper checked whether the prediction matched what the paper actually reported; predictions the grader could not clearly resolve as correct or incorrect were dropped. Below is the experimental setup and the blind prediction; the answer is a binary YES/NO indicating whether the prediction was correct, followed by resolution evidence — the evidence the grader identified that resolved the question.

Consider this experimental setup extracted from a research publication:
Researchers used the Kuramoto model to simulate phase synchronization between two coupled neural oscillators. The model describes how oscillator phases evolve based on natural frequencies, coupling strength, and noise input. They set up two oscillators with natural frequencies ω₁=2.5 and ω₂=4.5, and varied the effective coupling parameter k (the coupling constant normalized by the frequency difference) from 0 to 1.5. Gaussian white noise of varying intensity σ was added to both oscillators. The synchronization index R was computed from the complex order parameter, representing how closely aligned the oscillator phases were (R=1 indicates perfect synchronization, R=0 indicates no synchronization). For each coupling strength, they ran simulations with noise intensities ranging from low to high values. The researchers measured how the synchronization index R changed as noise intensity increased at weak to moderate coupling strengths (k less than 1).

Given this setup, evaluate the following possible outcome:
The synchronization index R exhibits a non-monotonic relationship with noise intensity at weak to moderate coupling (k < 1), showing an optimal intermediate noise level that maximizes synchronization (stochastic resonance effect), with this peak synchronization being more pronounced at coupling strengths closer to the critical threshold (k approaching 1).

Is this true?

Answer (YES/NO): YES